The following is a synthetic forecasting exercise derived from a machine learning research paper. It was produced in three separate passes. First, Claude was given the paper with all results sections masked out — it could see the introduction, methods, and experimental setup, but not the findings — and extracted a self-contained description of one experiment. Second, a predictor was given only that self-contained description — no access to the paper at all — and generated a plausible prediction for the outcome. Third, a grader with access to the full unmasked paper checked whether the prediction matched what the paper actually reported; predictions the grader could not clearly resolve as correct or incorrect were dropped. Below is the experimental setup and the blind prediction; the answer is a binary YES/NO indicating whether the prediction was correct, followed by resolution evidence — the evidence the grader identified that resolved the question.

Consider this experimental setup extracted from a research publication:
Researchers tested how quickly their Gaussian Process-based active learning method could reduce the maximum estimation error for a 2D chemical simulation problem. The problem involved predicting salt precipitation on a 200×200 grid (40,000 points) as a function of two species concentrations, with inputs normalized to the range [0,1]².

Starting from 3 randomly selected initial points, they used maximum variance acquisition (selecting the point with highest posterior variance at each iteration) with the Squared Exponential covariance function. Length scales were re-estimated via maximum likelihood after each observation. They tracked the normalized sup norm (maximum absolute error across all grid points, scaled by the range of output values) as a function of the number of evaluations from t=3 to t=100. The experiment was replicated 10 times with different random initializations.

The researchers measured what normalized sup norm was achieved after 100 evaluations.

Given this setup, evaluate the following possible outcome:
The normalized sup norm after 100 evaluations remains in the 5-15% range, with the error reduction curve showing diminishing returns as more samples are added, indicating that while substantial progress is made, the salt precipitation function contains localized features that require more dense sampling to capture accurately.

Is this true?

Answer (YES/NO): NO